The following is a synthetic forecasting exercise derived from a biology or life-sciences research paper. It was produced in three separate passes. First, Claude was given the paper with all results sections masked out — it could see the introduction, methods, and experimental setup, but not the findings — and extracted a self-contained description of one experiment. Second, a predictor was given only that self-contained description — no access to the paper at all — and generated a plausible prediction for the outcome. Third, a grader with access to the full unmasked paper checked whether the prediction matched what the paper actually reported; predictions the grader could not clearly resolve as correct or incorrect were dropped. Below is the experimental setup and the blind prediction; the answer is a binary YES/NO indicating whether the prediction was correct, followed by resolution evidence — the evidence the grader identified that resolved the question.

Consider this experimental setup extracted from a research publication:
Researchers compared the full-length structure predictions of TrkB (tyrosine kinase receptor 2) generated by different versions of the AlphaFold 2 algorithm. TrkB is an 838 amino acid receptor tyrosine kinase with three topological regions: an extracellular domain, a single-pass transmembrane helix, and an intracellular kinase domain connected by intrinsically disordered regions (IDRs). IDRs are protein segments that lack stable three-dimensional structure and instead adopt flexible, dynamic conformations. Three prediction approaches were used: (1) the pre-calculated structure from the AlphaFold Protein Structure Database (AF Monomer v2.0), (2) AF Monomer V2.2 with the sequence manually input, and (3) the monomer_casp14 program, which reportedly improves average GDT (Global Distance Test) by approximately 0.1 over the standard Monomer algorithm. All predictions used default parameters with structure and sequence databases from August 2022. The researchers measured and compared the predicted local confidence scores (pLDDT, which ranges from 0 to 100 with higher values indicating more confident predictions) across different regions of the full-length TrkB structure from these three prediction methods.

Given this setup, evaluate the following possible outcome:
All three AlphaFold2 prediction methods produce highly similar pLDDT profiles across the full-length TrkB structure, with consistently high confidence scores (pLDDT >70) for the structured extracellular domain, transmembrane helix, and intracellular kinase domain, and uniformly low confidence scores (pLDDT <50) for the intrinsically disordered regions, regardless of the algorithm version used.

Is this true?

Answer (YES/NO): NO